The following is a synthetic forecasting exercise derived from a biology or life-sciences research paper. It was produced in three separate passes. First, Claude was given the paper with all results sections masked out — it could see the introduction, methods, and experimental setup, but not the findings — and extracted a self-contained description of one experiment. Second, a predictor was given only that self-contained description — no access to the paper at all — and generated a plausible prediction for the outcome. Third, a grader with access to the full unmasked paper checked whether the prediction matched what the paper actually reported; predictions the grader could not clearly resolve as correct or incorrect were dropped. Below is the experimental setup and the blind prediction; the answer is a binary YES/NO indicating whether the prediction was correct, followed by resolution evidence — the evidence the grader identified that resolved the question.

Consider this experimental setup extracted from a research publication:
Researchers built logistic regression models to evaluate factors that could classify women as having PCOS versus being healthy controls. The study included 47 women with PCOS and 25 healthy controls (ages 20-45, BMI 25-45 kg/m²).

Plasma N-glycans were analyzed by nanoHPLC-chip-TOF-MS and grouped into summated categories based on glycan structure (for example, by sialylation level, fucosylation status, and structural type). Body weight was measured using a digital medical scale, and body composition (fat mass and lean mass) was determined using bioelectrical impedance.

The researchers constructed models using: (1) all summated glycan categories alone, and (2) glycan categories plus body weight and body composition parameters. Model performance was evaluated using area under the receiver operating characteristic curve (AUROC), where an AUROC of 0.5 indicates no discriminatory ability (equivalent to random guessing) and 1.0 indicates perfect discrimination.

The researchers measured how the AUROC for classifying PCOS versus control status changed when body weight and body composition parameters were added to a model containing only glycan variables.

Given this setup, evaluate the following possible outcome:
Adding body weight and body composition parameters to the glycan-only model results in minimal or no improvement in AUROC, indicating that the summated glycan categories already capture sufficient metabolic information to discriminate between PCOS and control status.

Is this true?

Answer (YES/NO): NO